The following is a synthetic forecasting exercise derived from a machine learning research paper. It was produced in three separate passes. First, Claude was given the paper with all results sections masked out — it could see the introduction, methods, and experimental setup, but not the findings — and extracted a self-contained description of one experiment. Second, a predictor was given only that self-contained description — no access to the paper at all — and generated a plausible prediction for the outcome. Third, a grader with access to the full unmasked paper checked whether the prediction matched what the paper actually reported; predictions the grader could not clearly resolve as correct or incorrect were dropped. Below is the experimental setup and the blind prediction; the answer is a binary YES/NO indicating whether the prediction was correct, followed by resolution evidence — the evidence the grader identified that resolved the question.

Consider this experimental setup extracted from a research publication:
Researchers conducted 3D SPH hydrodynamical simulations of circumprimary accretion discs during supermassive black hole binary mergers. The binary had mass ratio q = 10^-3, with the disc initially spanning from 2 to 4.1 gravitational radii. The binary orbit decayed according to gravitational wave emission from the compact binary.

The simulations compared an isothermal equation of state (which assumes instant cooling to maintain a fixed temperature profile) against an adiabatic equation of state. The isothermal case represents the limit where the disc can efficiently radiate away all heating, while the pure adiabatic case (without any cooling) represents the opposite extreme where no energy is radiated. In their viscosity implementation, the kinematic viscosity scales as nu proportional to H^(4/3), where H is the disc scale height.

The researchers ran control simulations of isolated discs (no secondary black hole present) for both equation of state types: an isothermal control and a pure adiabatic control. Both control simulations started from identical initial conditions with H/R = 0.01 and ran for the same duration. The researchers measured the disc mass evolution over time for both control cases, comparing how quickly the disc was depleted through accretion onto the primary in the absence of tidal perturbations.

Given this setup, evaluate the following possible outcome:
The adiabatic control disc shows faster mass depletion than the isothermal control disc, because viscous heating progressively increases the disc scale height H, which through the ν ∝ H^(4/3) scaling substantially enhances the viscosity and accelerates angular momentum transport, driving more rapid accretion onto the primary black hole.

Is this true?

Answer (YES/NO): YES